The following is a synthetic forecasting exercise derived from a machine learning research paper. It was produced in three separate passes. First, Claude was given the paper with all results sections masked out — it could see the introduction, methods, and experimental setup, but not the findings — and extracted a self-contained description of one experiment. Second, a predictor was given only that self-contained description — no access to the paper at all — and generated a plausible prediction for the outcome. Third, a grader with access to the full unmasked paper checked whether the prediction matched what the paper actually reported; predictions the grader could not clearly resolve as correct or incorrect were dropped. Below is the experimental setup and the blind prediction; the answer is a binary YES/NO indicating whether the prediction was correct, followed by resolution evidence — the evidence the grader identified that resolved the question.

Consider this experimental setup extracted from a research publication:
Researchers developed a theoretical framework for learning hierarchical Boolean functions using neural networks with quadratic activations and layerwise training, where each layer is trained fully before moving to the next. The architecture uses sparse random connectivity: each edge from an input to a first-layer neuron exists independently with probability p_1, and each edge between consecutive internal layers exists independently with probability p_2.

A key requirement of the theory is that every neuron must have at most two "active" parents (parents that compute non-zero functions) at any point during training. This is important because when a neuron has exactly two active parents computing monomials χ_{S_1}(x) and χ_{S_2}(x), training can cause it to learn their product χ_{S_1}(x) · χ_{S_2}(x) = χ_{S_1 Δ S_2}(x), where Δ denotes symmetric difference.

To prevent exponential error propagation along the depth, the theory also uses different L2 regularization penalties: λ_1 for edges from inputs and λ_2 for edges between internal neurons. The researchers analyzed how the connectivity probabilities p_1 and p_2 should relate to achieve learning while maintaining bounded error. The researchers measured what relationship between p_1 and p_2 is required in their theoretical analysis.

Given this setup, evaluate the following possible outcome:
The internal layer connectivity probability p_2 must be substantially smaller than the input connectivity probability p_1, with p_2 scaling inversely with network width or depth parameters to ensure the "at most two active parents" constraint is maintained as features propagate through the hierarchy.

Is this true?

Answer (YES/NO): YES